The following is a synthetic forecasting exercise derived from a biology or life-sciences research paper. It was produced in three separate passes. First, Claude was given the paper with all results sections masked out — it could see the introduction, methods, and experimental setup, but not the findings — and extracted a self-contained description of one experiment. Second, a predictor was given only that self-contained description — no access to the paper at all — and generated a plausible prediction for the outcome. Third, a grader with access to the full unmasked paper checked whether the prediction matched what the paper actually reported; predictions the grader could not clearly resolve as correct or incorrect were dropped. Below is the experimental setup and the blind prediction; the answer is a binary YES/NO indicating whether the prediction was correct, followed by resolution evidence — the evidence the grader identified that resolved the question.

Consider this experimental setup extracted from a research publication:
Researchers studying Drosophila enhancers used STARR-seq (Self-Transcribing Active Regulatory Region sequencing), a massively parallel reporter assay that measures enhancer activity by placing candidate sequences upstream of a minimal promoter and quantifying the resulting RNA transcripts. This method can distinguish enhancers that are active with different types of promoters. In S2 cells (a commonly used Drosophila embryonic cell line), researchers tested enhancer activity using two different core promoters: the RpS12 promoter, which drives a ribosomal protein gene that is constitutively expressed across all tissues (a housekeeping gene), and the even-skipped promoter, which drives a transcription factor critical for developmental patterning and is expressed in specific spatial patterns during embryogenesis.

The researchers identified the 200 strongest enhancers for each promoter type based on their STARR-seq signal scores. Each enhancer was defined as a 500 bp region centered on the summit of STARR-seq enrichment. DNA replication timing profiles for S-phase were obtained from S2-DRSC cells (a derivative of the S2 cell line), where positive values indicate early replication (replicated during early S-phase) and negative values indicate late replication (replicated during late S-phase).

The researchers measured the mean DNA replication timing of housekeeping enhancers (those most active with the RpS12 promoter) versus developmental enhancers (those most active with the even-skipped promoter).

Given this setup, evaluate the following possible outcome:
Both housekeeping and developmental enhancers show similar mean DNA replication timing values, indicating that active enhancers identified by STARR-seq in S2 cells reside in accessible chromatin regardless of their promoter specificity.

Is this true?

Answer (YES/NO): NO